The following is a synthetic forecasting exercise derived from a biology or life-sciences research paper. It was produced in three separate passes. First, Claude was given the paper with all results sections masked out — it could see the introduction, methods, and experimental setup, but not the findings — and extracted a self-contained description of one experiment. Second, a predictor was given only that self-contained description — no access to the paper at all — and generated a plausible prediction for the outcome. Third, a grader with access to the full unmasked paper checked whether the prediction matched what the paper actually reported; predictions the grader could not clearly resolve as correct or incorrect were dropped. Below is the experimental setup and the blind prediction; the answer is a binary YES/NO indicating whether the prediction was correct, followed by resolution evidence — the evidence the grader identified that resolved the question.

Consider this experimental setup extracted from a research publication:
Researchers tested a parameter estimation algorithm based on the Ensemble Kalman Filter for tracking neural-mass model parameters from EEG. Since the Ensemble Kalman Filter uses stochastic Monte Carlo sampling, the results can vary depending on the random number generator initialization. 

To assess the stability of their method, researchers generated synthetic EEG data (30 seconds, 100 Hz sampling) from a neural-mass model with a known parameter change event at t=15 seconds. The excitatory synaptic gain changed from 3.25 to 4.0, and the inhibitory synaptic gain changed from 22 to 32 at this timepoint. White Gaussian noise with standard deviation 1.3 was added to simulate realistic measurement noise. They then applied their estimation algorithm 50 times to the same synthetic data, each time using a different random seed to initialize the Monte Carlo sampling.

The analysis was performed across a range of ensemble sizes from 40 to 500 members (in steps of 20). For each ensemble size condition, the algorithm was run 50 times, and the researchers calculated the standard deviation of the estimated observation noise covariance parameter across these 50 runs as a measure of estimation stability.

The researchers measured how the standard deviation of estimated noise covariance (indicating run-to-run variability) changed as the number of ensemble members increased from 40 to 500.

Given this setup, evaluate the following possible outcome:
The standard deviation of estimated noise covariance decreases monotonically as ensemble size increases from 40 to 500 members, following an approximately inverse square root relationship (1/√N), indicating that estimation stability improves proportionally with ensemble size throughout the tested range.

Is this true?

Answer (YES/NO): NO